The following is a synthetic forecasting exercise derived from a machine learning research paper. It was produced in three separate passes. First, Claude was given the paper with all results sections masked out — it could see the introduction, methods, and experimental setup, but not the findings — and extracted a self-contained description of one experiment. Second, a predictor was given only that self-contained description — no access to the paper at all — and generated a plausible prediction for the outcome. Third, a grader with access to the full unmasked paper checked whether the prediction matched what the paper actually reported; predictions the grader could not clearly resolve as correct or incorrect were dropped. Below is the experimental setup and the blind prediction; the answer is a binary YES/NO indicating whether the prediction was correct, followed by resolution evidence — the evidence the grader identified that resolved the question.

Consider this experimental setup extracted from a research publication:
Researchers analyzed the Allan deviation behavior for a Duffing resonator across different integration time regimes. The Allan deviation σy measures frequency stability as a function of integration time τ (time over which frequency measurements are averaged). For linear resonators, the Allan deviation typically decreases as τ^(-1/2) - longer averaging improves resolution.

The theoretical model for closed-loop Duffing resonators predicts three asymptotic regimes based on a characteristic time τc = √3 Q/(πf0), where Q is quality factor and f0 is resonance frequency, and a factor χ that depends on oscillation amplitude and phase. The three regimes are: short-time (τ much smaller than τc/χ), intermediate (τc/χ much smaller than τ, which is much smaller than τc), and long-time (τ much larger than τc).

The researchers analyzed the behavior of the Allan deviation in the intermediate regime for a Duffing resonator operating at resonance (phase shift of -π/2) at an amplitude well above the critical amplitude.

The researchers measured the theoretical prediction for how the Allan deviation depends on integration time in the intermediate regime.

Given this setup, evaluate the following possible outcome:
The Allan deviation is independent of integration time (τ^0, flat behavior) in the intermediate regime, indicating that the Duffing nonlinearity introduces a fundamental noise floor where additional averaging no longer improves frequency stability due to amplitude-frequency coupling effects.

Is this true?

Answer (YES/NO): NO